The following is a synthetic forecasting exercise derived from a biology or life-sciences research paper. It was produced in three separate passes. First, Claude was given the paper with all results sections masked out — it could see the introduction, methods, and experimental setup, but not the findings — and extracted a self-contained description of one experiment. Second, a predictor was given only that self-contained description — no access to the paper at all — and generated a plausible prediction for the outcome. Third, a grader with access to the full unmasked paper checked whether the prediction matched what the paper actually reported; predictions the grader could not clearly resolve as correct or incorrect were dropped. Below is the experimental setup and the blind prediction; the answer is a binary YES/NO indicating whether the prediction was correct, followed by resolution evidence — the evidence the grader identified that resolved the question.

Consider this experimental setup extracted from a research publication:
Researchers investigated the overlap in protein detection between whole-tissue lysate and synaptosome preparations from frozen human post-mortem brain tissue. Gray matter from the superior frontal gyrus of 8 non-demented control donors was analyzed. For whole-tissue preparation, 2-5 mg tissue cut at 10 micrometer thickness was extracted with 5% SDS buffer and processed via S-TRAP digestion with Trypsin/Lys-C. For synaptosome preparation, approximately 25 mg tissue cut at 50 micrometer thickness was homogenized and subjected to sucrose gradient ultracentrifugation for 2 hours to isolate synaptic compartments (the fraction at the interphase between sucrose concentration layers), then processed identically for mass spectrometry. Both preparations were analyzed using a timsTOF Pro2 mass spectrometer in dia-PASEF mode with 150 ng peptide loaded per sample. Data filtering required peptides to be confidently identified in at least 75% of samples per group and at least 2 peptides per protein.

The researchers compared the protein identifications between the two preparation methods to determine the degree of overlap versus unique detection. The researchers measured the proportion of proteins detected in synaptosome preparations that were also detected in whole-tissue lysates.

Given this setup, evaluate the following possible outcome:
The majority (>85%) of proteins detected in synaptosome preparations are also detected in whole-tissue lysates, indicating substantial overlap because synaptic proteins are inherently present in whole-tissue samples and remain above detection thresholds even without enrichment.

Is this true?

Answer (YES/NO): YES